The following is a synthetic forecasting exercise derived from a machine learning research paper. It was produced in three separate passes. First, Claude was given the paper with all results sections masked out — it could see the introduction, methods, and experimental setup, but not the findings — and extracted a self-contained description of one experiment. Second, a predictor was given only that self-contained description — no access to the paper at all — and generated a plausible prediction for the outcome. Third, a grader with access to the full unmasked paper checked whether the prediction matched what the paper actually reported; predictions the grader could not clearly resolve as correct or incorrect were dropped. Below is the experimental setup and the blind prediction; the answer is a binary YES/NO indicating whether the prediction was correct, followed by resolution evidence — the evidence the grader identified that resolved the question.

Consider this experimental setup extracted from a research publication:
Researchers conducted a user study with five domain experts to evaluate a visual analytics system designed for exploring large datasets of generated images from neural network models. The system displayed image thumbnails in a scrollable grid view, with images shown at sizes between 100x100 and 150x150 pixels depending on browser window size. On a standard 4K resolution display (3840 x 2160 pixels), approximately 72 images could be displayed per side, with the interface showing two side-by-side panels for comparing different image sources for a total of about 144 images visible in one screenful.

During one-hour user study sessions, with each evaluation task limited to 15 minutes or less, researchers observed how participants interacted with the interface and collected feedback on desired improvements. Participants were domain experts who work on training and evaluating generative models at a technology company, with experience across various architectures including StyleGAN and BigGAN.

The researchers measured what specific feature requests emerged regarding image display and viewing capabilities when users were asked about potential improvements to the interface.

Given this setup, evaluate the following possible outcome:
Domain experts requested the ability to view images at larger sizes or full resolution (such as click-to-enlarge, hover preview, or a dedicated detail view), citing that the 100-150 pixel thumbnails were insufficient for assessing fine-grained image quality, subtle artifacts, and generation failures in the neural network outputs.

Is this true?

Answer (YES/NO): YES